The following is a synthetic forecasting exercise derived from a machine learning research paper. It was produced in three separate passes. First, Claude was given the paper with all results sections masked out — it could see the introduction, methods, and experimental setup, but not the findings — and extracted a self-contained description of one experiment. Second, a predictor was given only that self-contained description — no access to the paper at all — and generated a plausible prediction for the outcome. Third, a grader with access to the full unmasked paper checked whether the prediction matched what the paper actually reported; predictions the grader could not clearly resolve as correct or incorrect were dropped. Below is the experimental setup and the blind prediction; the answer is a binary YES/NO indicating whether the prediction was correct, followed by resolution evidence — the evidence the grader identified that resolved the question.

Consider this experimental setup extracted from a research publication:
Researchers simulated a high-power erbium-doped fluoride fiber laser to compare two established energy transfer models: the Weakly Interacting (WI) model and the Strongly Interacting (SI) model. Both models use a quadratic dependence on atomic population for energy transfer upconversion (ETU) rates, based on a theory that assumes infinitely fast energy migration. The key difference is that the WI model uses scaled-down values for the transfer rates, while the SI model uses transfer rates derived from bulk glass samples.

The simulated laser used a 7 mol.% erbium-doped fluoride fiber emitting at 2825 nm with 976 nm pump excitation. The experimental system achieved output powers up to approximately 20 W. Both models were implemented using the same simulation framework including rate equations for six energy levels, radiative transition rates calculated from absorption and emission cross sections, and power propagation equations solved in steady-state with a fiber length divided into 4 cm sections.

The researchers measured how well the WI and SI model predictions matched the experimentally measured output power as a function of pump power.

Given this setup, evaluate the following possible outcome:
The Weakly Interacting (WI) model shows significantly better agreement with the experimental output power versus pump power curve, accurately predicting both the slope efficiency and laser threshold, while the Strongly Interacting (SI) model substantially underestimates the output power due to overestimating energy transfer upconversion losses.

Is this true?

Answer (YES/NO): NO